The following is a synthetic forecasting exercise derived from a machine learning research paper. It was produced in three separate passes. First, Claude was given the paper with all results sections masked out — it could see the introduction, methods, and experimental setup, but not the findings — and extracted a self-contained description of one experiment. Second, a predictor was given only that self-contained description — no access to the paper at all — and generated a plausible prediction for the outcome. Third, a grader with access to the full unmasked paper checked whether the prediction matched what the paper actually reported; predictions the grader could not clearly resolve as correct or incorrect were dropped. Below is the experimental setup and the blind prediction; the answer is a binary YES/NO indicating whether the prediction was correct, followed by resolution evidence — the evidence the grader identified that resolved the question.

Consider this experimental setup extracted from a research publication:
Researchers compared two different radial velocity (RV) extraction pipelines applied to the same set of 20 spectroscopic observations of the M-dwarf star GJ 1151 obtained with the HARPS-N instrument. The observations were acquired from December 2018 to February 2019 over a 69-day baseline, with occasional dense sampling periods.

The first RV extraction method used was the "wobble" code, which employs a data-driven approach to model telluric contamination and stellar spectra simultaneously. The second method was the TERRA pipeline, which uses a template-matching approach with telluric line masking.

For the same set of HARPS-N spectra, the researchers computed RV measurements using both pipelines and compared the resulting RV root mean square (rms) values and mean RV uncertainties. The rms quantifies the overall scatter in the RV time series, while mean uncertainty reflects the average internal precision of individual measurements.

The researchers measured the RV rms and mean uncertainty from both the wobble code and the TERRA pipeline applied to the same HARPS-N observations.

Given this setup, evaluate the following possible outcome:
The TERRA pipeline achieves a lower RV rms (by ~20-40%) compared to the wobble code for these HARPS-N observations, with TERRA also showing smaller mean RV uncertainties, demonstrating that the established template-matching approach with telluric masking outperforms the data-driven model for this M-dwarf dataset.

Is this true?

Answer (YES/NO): YES